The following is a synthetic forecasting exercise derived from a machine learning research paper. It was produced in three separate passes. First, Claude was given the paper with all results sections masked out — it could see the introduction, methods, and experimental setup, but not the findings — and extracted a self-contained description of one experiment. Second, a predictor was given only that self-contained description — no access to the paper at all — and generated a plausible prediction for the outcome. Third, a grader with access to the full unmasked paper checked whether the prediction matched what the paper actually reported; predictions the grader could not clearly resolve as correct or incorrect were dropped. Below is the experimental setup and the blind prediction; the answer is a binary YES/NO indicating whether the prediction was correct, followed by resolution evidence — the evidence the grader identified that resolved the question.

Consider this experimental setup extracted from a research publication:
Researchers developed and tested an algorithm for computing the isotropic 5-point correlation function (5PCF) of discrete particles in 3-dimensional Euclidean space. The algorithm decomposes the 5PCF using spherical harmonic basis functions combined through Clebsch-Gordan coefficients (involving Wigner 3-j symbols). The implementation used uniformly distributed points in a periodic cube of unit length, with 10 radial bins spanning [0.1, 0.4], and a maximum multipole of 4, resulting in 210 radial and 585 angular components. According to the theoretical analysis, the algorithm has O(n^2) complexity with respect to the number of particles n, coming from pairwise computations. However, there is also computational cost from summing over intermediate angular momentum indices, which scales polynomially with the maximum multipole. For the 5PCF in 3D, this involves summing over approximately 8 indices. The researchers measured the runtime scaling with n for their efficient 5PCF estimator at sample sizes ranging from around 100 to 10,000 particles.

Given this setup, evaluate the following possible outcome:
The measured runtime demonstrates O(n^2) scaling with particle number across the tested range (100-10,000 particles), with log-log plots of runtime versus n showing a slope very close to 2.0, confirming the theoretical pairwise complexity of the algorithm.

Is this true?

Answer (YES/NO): NO